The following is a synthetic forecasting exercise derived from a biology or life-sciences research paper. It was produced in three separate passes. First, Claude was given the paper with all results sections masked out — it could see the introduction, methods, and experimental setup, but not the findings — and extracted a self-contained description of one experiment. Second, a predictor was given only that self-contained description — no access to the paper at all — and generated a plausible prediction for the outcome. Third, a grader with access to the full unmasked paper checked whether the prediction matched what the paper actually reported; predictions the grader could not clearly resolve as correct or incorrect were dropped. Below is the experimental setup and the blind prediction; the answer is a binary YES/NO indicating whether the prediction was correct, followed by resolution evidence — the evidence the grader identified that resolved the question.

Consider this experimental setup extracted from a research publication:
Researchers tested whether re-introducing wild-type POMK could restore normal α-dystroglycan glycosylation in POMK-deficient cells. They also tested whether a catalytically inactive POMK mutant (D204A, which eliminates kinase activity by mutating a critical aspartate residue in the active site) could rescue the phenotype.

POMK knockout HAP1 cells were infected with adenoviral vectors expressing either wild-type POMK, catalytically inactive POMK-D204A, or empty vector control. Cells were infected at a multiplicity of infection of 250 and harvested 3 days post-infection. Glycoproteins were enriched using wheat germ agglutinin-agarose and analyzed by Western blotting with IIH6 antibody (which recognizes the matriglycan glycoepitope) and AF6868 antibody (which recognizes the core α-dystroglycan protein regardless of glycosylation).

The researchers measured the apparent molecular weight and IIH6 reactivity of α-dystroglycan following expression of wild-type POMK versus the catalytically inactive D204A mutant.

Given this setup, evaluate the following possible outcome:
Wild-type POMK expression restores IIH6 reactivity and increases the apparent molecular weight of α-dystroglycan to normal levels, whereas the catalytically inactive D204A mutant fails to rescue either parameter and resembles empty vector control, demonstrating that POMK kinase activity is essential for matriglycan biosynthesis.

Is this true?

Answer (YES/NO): YES